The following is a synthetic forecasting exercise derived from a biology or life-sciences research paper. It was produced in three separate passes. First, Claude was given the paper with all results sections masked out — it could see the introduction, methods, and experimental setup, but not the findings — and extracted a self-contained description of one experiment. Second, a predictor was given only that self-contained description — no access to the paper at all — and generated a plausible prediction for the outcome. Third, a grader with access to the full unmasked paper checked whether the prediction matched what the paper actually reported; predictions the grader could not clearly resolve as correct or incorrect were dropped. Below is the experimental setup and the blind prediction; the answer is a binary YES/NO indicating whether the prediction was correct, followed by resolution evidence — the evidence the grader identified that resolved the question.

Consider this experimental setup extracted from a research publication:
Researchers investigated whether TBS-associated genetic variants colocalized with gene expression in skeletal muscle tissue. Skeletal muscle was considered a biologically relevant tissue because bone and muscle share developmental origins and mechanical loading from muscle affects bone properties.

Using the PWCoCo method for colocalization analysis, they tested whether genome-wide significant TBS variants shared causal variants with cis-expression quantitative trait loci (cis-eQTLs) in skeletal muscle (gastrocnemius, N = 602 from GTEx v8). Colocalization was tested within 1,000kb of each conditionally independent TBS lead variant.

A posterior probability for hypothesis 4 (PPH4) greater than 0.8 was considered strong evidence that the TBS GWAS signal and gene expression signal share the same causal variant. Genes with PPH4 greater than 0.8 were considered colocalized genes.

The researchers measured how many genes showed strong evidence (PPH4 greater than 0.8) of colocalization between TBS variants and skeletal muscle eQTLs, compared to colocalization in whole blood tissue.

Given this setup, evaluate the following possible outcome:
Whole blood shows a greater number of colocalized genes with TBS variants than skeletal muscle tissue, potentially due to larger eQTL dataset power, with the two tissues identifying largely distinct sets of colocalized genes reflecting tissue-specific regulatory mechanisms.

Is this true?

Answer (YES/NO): NO